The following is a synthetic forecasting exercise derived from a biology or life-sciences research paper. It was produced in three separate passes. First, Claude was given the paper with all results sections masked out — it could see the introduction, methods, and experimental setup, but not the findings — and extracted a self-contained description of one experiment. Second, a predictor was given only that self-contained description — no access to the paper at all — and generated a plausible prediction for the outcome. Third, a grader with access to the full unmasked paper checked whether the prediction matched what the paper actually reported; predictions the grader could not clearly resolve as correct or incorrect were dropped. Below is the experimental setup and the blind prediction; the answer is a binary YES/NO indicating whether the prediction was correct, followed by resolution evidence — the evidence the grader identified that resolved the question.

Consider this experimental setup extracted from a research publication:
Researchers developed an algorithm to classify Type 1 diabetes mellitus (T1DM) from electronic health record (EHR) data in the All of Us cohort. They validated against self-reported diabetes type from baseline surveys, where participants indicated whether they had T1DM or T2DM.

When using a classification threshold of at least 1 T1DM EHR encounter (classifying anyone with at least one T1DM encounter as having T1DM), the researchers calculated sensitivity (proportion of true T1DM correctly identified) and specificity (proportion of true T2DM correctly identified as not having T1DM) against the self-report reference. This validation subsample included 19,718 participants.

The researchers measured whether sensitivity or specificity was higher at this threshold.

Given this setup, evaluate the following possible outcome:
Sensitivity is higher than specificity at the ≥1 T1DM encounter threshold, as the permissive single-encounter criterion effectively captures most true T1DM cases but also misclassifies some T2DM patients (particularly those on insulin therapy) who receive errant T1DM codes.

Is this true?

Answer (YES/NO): NO